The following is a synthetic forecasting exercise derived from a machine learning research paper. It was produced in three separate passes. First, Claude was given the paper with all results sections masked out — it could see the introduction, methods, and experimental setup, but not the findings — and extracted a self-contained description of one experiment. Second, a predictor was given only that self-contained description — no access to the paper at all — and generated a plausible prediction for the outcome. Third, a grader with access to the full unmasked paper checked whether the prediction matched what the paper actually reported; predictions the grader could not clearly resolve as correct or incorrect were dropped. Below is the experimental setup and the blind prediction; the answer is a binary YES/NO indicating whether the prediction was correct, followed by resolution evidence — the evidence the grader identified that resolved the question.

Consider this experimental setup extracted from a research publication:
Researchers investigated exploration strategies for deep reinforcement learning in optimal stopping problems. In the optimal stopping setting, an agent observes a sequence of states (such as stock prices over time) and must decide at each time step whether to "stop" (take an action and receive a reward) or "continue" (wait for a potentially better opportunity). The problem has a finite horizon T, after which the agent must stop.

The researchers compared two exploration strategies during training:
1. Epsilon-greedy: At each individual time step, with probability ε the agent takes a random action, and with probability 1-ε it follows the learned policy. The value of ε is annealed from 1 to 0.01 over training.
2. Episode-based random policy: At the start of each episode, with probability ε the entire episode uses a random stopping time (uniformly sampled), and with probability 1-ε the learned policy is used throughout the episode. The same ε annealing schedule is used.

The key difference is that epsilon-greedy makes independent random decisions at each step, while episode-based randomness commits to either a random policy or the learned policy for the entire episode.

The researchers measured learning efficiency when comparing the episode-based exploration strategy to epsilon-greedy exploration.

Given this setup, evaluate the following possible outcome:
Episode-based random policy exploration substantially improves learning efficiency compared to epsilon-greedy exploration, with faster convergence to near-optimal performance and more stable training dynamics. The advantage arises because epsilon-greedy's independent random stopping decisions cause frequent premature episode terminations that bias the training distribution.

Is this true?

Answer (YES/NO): NO